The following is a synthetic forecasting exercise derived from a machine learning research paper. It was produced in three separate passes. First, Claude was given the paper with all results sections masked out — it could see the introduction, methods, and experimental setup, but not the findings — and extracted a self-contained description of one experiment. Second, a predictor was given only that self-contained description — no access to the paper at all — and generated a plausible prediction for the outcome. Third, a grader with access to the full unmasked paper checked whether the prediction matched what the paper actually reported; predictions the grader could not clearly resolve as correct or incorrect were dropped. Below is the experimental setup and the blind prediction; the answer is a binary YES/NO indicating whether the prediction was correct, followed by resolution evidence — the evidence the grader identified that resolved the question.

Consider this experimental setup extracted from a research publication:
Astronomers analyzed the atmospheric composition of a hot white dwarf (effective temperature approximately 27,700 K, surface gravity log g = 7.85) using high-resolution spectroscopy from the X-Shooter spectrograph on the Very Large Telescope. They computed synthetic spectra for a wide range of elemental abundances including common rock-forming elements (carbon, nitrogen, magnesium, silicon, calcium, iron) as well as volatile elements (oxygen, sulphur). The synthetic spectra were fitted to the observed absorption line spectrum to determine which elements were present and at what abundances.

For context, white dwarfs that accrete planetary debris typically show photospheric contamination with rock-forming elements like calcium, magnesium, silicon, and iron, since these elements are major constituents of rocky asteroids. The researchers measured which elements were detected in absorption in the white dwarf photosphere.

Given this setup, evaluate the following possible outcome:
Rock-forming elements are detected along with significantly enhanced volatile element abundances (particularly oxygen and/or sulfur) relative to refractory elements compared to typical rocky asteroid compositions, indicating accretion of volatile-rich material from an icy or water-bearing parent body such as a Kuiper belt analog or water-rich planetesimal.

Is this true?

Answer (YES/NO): NO